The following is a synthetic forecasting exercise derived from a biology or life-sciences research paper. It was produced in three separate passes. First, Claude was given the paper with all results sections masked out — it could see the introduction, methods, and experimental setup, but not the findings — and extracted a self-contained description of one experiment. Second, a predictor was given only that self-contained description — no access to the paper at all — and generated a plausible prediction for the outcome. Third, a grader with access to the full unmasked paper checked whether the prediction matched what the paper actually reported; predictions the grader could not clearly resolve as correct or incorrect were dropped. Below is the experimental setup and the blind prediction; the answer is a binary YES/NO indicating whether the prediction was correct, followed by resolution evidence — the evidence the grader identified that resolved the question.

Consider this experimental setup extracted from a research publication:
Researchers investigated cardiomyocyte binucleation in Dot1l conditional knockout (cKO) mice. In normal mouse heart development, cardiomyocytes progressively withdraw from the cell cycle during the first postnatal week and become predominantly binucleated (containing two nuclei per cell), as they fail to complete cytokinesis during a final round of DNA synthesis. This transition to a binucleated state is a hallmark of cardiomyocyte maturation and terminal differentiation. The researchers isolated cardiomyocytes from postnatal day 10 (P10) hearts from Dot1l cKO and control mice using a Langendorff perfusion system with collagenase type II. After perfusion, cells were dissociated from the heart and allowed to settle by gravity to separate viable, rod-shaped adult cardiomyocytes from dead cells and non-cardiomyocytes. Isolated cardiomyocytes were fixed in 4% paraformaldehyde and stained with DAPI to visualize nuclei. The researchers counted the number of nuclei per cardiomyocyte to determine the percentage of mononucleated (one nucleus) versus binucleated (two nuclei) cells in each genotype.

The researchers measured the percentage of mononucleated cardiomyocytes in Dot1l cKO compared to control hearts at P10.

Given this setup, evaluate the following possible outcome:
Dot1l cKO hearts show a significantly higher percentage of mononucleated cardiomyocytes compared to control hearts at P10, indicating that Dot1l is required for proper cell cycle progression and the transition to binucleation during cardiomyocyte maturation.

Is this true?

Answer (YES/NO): YES